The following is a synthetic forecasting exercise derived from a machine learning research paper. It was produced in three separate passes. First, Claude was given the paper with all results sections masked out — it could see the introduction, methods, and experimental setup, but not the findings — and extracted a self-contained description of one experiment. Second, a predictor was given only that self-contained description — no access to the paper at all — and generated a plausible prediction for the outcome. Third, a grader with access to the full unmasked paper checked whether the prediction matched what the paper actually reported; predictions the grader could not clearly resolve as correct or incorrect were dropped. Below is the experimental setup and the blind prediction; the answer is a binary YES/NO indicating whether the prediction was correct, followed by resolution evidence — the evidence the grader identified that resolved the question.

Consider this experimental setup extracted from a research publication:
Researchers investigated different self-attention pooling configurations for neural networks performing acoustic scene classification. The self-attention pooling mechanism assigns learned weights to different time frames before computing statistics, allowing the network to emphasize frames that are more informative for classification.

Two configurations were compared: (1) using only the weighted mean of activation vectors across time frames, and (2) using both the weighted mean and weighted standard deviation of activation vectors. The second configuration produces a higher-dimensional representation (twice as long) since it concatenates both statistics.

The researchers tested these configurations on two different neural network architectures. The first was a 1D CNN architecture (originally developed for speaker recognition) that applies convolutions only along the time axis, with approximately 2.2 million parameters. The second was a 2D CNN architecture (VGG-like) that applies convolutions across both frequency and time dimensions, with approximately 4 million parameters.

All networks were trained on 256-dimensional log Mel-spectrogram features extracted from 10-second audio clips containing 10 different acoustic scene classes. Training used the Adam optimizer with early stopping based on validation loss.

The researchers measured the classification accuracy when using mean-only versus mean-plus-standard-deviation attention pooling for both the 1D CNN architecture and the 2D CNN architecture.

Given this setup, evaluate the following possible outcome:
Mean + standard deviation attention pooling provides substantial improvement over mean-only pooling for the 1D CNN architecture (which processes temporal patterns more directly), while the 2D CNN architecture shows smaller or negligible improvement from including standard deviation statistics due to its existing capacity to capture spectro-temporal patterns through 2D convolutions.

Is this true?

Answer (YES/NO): NO